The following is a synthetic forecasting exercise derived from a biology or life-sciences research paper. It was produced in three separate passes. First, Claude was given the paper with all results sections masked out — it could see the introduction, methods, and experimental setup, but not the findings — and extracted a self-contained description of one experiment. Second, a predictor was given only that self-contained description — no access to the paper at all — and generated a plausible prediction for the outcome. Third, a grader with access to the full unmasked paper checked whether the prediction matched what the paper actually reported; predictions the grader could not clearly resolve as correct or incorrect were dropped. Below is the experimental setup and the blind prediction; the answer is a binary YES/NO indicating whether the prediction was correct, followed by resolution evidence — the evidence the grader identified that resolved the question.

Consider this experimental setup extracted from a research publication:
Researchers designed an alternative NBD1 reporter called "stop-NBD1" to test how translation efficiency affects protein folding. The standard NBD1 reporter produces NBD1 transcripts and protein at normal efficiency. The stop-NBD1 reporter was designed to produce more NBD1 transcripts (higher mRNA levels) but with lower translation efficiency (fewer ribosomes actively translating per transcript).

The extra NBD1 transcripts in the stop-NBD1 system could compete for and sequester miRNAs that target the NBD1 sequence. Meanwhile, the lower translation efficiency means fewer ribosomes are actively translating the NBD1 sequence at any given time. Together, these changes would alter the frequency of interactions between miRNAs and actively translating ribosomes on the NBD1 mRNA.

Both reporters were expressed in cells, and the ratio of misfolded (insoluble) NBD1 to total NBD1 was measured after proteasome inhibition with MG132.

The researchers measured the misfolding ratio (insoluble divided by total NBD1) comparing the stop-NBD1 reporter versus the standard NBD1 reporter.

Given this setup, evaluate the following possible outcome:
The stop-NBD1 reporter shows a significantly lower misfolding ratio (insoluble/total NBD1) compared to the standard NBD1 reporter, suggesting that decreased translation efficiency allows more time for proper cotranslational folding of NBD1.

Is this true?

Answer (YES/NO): NO